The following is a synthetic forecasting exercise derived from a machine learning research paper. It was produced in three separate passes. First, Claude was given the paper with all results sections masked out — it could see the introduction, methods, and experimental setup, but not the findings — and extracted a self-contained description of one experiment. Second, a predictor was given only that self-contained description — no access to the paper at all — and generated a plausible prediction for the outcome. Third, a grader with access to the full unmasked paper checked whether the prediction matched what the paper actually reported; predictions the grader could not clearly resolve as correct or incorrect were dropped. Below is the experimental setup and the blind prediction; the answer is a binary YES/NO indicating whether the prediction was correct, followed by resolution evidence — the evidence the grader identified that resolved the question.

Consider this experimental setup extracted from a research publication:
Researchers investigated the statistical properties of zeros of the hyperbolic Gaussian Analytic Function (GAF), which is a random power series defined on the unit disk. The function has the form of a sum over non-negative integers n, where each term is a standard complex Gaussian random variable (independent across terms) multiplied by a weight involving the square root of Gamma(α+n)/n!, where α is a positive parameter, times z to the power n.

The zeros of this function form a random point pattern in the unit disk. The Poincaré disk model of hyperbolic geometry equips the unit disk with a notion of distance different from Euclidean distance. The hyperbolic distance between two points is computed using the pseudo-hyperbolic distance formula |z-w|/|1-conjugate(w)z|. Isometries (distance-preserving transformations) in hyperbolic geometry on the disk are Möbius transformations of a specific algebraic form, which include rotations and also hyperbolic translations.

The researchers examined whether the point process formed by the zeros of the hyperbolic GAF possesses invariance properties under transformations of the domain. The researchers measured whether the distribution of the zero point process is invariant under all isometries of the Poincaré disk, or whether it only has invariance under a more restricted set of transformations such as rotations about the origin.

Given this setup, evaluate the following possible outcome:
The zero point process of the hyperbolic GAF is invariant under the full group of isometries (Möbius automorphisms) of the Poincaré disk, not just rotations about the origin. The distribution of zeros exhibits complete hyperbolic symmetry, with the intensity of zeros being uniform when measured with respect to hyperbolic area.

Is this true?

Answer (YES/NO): YES